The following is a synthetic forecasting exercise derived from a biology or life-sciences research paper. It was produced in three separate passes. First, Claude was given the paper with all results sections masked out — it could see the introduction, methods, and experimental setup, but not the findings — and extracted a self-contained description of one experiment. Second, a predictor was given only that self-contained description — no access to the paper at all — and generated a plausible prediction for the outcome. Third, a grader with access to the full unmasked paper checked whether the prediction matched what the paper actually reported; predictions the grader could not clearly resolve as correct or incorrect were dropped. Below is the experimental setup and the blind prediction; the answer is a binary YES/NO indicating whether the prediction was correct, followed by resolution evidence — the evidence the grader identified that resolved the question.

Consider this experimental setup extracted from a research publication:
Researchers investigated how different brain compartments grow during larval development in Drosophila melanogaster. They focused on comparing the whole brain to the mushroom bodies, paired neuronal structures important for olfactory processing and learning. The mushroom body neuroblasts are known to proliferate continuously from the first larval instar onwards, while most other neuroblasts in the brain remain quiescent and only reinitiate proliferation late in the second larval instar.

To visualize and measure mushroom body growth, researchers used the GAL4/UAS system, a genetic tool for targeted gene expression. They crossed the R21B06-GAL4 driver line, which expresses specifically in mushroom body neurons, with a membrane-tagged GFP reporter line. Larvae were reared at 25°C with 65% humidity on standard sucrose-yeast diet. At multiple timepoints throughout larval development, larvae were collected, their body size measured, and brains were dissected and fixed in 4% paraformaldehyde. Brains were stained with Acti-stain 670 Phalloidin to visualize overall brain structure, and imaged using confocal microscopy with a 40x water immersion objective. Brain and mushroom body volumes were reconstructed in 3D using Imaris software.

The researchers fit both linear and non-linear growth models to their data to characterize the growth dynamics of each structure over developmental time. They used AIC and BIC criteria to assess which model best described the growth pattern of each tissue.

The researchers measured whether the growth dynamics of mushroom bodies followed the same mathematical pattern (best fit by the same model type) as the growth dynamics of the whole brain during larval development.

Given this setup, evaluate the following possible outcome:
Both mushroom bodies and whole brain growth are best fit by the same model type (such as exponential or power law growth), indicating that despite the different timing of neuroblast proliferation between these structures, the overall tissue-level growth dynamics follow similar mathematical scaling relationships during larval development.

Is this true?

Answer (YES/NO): NO